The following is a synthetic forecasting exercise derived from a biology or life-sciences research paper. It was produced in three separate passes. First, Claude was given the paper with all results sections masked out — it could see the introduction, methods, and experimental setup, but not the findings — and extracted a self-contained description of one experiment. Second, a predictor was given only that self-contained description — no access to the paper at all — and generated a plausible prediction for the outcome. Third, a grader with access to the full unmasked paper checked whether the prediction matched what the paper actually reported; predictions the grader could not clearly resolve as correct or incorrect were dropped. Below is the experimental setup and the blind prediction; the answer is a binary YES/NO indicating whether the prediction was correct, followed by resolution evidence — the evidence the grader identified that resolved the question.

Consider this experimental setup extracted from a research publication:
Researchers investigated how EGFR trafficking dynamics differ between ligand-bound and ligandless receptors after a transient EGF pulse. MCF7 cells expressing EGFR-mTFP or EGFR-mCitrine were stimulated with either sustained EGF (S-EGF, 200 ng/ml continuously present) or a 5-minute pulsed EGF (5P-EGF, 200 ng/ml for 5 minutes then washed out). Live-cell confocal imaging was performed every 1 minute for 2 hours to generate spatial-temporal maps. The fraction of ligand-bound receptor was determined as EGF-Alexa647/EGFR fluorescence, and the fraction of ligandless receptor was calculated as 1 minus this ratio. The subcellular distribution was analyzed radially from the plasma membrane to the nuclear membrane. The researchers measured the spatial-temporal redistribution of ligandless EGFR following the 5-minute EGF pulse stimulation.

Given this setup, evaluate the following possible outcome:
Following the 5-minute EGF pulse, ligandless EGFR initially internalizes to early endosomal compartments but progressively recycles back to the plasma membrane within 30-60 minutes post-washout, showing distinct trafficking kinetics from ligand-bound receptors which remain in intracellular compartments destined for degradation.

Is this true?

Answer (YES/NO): NO